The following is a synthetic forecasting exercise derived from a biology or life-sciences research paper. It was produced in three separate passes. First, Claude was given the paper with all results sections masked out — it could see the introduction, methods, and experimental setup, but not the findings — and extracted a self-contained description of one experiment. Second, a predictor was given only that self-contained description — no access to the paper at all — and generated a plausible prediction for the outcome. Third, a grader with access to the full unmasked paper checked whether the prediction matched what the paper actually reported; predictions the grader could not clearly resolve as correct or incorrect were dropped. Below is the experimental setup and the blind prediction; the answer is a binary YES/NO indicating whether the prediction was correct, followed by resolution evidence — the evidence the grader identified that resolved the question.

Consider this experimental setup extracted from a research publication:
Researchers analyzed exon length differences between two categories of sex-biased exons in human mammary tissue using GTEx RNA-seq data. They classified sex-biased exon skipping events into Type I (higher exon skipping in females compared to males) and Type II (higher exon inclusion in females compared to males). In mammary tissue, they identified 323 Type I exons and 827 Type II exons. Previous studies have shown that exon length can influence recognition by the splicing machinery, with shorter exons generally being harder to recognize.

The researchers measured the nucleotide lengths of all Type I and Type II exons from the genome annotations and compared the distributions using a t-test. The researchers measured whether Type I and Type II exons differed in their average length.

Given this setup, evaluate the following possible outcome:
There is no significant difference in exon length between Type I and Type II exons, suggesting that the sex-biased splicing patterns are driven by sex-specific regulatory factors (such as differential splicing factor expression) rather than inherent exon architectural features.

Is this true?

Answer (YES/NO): NO